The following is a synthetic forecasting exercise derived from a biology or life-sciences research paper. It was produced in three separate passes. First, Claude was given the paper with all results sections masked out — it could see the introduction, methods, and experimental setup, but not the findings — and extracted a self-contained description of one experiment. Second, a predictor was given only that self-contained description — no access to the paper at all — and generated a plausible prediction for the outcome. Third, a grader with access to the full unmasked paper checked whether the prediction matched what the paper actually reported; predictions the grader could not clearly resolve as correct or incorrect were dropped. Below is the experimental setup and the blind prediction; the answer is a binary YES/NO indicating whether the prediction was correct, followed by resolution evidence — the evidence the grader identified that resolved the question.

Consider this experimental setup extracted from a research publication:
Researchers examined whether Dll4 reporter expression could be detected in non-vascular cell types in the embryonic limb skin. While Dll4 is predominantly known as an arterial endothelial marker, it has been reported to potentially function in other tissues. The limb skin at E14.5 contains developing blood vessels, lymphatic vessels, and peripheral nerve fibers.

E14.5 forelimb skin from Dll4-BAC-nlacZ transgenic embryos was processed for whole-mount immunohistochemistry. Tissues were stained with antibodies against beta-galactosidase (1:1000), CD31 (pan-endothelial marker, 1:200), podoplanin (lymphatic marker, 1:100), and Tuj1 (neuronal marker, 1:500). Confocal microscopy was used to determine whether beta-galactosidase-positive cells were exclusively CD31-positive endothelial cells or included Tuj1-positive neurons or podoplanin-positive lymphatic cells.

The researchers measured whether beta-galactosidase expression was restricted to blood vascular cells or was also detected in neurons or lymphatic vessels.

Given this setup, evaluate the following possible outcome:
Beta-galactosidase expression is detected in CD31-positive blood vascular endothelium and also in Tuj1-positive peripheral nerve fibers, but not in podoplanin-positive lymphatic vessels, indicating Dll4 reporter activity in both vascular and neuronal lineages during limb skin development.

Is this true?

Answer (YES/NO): NO